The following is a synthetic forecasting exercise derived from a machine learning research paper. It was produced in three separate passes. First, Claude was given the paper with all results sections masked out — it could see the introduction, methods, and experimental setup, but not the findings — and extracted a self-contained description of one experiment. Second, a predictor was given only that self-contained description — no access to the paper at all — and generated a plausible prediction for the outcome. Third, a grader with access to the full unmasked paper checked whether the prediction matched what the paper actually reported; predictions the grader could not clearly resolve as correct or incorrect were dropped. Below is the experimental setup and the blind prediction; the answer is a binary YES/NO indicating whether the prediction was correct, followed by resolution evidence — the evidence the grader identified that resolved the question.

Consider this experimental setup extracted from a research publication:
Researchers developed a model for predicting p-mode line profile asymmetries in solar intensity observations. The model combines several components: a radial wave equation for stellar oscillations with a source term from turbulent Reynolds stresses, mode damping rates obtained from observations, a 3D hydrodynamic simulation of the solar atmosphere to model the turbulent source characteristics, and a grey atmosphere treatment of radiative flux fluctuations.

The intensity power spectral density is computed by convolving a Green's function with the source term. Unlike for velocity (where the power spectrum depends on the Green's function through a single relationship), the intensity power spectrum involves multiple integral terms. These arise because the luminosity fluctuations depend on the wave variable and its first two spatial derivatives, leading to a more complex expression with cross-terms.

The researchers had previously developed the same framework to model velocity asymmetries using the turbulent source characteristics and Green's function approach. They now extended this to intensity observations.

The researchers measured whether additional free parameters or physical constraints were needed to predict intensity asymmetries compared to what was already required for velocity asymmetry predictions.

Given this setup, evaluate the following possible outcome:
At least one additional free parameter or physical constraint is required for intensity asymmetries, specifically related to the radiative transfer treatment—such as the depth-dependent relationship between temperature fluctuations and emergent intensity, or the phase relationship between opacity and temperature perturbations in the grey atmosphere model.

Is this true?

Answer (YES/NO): NO